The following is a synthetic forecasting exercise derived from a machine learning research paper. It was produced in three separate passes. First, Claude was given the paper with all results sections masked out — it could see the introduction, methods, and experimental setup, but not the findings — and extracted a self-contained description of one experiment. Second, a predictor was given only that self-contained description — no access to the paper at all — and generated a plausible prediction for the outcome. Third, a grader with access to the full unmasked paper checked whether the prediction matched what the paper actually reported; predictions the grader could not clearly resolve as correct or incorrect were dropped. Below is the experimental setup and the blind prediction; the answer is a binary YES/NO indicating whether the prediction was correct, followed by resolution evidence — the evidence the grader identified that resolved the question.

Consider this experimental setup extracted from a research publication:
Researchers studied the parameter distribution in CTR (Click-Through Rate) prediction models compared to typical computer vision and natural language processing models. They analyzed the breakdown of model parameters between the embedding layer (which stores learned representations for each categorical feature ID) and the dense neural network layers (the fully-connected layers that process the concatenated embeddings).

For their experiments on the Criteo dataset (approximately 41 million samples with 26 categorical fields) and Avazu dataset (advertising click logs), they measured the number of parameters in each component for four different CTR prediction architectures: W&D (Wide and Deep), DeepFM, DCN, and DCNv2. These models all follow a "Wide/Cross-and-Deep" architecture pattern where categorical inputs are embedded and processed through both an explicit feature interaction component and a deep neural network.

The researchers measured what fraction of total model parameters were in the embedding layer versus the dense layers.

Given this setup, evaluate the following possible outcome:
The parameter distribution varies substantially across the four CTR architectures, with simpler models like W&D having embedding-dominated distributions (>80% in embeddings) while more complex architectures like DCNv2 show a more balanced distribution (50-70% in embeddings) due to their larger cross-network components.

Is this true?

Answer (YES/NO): NO